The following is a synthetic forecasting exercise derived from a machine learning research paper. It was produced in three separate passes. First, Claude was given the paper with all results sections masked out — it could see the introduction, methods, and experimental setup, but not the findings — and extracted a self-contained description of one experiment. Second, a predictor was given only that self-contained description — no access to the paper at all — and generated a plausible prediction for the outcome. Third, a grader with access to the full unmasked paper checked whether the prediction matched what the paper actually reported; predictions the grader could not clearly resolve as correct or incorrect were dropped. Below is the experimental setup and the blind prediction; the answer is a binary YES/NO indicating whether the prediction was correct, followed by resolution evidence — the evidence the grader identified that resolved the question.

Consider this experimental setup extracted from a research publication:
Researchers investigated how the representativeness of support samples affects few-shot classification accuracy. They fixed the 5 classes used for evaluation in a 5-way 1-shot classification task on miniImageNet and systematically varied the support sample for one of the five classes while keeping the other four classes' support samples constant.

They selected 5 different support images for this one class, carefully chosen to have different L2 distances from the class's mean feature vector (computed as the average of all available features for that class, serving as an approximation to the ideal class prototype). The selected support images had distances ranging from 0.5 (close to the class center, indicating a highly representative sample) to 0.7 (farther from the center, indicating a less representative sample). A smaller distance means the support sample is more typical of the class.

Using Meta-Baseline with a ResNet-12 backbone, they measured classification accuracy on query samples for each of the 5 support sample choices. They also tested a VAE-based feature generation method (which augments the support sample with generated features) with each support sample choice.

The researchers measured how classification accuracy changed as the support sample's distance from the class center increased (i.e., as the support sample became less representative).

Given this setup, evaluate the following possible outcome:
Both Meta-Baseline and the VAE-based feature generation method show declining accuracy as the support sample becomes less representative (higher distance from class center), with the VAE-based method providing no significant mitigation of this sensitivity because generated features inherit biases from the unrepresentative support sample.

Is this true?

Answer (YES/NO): NO